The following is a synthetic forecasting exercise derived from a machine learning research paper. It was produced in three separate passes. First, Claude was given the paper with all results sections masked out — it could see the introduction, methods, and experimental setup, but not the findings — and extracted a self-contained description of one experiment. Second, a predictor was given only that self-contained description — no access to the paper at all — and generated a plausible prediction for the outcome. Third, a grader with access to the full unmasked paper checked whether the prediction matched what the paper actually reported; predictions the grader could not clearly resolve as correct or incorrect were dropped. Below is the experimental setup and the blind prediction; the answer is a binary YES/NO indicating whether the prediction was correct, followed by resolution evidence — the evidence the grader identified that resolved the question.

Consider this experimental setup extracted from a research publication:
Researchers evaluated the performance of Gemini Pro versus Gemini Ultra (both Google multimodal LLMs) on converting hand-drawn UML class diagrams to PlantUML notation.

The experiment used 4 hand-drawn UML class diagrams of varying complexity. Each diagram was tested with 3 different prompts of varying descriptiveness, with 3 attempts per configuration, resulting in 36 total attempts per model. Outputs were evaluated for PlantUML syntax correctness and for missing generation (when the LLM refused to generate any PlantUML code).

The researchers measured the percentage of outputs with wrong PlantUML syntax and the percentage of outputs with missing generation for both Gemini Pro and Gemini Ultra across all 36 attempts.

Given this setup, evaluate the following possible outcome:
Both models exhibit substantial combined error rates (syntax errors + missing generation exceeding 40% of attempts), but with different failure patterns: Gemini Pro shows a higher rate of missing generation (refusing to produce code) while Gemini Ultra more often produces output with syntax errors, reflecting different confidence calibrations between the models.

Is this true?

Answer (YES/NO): NO